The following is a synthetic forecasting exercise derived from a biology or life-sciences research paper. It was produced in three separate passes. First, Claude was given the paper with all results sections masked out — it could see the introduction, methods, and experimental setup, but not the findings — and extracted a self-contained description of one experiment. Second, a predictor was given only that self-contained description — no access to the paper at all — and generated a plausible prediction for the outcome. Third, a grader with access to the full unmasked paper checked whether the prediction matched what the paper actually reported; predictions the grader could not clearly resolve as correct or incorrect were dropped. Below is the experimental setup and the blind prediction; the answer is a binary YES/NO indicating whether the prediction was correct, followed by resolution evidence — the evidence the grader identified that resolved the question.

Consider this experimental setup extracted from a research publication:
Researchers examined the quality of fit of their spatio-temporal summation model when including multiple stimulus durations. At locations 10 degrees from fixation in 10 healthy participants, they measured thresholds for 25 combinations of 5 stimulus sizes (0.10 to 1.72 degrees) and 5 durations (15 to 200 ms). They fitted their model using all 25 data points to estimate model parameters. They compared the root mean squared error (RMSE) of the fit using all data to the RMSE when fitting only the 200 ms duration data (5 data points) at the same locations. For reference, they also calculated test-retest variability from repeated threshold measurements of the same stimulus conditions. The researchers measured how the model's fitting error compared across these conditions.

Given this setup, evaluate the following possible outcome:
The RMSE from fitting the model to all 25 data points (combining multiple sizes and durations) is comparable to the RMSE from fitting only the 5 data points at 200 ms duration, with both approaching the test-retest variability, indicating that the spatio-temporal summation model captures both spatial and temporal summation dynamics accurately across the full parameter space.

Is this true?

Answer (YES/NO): NO